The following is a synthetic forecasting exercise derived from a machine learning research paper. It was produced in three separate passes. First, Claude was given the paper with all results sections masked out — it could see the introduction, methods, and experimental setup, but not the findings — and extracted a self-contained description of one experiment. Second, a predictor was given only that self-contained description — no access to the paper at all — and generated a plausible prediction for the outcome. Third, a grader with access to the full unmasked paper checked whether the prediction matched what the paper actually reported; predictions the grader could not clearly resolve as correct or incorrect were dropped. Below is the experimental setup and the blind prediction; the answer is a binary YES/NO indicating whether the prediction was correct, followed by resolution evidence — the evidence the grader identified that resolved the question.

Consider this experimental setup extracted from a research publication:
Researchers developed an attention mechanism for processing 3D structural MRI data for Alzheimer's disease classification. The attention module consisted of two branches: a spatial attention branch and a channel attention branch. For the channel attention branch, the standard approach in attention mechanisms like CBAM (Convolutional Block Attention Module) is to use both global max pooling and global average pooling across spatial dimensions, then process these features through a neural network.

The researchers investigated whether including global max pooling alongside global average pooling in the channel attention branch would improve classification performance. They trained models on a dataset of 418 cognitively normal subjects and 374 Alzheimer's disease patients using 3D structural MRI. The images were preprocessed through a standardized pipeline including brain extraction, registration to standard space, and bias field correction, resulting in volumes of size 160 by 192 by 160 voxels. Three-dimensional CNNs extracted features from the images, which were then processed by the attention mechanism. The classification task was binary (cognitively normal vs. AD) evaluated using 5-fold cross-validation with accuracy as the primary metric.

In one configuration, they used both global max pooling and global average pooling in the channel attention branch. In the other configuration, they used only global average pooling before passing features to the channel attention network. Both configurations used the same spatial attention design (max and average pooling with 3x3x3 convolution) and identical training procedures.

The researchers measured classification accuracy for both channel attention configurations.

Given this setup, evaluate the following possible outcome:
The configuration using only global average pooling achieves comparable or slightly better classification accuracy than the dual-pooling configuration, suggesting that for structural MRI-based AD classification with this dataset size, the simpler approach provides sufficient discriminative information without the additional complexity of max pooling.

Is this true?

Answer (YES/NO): YES